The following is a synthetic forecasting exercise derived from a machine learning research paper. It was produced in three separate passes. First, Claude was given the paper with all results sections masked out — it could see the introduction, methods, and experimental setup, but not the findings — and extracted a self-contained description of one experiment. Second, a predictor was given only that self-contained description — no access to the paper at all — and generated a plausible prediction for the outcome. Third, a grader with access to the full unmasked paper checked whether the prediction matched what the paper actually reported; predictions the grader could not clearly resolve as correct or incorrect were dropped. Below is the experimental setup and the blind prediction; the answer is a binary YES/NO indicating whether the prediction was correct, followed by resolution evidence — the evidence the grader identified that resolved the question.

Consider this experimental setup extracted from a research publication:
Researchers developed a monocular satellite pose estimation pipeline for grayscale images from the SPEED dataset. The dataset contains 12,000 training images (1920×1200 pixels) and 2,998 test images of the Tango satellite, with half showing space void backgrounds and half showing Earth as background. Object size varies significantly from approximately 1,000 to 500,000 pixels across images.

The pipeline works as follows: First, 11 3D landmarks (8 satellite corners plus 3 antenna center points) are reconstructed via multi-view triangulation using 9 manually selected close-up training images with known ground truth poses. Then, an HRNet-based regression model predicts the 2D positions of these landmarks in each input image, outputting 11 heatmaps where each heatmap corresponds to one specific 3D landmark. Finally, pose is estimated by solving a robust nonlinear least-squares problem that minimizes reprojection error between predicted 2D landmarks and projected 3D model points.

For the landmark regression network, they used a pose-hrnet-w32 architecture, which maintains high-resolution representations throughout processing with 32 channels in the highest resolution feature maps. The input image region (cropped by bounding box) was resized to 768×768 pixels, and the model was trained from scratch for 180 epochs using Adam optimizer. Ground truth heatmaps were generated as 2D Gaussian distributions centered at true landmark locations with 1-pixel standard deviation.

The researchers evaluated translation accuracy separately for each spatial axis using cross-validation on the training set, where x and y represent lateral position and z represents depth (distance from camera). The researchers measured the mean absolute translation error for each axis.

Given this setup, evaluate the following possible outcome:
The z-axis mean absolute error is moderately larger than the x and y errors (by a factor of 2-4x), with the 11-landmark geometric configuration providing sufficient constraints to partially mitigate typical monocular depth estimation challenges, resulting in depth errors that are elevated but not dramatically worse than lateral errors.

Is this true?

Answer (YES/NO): NO